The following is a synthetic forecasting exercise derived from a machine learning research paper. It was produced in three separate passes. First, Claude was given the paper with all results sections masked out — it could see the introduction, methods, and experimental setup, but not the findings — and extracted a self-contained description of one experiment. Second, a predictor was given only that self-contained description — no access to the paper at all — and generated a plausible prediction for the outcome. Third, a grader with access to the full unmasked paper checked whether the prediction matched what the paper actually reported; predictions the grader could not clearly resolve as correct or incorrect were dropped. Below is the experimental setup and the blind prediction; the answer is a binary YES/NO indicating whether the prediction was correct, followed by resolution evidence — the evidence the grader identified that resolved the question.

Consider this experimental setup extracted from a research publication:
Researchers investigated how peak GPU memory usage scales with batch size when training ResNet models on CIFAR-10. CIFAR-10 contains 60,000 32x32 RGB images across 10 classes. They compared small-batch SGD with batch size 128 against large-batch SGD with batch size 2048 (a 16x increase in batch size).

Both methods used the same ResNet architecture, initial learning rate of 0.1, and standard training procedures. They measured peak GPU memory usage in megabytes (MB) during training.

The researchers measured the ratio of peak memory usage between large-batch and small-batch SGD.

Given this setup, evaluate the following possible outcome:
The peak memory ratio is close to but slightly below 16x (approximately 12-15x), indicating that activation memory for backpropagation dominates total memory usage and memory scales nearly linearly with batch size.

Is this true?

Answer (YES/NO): YES